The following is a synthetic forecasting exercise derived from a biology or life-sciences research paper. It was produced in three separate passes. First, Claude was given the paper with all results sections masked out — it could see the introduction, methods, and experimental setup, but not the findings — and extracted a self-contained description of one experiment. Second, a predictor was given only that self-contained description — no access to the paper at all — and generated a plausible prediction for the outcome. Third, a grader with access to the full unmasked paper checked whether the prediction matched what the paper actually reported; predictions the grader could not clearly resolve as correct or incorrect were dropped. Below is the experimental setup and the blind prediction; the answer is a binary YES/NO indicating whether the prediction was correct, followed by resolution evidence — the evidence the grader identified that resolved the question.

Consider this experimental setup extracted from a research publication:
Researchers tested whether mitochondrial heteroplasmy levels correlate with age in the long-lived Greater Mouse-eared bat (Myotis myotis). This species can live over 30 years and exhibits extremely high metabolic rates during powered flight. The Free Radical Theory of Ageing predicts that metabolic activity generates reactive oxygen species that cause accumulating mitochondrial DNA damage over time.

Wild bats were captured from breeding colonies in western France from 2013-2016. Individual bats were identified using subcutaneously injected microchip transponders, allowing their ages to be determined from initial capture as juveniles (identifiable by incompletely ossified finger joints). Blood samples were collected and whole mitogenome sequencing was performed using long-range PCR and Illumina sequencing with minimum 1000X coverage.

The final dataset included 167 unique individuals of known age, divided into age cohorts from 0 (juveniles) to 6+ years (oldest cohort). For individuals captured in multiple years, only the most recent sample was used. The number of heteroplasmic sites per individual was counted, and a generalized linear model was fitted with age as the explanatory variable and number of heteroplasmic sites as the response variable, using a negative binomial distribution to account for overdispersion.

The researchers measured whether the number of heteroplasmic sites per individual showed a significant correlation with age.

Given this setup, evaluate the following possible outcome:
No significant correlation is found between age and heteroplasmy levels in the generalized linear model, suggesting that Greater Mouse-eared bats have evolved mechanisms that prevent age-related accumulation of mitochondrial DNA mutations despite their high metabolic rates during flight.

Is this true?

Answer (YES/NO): YES